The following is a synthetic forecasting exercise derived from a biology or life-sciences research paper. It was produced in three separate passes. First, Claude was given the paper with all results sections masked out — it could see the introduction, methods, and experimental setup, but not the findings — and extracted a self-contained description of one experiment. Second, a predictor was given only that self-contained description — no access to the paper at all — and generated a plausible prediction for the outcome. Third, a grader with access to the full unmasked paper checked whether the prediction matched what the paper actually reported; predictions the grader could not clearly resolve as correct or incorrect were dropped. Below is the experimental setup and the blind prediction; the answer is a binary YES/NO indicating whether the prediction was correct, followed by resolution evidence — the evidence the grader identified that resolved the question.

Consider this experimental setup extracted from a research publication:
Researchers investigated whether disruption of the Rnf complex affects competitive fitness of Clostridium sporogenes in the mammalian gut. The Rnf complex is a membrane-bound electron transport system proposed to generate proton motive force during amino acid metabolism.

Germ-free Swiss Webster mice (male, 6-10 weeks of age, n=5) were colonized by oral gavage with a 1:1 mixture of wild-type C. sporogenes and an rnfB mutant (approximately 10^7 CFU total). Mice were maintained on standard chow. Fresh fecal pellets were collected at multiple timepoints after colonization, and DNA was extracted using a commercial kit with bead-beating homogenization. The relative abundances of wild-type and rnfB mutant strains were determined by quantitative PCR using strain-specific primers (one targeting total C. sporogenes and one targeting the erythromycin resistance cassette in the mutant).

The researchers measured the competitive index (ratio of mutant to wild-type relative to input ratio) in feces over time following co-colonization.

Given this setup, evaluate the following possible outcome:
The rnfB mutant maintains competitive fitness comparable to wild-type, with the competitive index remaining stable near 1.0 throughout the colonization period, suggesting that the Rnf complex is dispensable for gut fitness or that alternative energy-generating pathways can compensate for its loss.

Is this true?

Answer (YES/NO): NO